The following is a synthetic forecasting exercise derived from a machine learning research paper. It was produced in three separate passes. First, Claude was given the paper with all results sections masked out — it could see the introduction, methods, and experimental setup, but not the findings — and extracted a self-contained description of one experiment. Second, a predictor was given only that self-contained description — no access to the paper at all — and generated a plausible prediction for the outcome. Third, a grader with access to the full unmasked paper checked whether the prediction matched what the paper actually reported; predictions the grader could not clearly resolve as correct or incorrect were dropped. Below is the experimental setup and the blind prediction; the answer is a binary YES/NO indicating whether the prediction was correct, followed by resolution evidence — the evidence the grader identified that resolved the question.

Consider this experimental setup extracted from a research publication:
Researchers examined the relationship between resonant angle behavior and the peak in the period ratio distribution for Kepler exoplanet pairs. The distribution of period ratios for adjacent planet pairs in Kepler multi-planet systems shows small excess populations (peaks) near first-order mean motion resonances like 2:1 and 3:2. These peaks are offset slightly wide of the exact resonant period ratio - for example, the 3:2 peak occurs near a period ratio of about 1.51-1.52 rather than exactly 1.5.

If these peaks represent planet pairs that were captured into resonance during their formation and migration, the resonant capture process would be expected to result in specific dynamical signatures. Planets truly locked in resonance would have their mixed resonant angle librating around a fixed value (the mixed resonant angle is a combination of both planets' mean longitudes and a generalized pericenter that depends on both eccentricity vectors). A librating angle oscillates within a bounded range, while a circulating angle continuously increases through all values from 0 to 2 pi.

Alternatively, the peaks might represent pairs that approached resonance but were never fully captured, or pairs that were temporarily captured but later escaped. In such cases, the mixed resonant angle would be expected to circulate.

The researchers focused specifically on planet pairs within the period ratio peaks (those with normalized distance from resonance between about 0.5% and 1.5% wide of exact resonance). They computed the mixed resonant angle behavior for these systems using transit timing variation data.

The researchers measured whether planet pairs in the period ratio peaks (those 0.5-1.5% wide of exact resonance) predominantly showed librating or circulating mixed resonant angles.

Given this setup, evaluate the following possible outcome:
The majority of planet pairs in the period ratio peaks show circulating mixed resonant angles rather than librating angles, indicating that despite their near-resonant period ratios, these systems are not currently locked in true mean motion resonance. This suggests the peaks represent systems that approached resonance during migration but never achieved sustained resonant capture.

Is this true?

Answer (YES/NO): YES